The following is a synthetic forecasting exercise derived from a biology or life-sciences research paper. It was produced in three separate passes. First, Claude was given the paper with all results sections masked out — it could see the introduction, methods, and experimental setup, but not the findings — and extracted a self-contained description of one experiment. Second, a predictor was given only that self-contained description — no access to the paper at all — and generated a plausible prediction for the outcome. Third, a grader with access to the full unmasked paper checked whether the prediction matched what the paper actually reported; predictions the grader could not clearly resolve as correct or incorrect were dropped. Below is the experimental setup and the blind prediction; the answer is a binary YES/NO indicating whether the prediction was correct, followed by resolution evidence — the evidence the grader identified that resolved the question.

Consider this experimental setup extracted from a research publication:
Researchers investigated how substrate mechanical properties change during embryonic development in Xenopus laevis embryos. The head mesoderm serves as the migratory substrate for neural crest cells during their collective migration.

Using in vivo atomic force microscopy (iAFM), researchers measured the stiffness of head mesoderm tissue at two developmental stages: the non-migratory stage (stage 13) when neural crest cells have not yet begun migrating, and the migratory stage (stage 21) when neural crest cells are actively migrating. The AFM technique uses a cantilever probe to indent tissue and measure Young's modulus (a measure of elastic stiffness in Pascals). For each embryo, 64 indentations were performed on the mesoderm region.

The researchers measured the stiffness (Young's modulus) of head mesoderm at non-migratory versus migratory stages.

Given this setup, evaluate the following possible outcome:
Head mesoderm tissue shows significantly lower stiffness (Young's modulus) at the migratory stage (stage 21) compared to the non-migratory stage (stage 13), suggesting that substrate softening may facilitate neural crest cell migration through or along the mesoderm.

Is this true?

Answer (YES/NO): NO